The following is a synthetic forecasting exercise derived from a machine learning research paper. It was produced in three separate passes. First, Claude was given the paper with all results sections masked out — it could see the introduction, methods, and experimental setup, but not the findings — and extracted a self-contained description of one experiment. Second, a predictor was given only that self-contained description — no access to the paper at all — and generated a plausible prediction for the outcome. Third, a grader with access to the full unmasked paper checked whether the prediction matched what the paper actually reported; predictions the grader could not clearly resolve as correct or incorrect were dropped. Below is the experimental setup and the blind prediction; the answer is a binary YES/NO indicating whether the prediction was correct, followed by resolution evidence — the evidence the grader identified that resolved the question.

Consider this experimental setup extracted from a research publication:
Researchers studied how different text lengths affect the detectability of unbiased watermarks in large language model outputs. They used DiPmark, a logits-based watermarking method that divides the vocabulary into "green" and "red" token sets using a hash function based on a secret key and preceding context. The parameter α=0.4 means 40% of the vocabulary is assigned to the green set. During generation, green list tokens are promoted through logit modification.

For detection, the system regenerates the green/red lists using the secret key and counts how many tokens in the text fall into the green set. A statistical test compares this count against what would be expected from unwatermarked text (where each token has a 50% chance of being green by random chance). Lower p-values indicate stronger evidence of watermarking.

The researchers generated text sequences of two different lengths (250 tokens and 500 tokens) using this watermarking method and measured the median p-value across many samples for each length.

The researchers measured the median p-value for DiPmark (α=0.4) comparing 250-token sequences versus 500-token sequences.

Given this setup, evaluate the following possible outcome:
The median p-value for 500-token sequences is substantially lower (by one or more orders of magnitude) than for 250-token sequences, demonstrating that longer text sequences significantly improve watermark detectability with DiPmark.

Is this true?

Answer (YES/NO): YES